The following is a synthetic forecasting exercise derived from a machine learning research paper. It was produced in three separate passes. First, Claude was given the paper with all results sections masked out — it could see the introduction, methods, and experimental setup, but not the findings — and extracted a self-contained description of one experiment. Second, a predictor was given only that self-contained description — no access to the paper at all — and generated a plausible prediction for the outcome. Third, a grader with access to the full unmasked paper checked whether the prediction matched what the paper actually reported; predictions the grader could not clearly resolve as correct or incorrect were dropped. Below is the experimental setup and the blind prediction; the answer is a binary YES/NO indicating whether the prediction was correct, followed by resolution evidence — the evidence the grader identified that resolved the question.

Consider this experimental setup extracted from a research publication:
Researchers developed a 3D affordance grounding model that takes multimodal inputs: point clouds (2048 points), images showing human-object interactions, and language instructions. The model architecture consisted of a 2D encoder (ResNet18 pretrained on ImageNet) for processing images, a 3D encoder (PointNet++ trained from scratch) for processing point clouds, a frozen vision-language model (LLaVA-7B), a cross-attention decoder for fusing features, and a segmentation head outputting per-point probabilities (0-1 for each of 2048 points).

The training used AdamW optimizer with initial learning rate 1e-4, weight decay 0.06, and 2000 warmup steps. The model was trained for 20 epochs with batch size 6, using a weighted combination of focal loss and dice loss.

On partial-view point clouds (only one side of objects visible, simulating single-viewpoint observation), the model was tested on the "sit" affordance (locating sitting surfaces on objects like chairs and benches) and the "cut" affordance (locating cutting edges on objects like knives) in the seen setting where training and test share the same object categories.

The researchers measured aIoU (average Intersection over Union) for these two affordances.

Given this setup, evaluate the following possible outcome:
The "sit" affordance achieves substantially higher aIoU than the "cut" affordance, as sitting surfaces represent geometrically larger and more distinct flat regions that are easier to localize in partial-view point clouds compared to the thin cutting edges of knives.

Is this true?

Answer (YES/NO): YES